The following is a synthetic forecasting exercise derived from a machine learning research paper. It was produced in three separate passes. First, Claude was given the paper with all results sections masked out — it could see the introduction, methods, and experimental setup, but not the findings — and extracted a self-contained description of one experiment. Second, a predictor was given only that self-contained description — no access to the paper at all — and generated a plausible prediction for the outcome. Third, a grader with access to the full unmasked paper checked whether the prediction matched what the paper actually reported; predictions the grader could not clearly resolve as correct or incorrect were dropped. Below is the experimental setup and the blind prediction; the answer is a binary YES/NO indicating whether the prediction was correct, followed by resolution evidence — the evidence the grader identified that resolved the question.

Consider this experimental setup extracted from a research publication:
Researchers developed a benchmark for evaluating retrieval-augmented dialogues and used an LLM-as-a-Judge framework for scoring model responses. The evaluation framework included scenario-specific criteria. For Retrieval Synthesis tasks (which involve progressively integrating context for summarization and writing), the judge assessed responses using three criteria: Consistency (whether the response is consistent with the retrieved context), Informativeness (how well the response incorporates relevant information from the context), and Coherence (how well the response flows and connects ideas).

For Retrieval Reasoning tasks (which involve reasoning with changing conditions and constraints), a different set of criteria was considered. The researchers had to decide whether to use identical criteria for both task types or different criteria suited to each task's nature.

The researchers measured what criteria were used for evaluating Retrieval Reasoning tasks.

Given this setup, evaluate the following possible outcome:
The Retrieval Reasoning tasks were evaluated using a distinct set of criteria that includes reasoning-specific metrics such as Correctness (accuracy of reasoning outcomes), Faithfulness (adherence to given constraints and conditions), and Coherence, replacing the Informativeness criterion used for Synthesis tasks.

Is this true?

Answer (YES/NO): NO